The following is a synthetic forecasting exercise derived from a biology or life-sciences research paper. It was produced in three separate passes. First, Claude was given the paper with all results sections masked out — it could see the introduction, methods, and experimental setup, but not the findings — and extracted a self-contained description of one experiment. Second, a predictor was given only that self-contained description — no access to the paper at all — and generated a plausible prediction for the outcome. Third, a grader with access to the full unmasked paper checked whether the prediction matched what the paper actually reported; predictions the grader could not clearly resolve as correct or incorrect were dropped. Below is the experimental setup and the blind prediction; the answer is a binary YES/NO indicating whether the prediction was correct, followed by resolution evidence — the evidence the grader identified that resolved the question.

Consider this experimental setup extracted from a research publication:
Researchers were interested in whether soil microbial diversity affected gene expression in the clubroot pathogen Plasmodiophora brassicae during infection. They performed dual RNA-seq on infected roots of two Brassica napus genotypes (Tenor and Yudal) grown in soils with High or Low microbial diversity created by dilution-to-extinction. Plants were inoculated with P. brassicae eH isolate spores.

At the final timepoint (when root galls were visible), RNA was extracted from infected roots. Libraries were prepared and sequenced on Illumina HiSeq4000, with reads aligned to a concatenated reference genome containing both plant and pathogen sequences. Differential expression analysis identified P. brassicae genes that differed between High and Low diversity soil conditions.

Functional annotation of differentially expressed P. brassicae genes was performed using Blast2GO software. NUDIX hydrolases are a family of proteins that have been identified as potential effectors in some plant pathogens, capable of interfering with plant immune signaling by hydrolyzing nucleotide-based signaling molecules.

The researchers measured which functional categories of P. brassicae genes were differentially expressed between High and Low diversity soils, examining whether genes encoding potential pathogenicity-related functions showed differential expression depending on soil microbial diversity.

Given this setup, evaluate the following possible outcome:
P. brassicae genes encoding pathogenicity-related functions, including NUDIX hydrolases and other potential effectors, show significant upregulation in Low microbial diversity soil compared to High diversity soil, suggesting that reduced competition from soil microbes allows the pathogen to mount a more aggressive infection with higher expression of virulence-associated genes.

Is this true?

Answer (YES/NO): NO